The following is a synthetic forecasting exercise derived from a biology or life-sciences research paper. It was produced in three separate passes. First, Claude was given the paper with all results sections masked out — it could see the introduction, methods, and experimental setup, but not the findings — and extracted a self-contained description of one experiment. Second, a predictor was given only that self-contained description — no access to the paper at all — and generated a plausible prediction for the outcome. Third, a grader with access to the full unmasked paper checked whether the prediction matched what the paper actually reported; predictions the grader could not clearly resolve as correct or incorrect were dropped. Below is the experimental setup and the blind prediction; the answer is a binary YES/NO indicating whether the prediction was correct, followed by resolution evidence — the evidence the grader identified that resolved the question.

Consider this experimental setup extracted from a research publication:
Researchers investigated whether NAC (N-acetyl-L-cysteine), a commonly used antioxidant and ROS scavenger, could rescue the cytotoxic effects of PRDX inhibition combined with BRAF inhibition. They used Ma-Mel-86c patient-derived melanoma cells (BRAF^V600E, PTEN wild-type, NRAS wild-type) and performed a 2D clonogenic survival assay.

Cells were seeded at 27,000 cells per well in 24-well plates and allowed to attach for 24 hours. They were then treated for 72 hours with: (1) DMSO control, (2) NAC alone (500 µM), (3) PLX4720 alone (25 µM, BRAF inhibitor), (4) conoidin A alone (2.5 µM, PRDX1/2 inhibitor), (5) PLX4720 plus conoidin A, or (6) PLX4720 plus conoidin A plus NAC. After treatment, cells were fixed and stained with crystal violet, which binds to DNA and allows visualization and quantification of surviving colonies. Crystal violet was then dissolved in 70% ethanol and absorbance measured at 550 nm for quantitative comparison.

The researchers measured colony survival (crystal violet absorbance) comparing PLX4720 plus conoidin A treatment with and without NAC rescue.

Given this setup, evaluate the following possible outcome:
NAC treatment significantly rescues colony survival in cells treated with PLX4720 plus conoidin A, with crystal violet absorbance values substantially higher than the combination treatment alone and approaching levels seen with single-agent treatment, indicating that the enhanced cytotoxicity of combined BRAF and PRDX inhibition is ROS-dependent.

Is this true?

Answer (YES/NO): YES